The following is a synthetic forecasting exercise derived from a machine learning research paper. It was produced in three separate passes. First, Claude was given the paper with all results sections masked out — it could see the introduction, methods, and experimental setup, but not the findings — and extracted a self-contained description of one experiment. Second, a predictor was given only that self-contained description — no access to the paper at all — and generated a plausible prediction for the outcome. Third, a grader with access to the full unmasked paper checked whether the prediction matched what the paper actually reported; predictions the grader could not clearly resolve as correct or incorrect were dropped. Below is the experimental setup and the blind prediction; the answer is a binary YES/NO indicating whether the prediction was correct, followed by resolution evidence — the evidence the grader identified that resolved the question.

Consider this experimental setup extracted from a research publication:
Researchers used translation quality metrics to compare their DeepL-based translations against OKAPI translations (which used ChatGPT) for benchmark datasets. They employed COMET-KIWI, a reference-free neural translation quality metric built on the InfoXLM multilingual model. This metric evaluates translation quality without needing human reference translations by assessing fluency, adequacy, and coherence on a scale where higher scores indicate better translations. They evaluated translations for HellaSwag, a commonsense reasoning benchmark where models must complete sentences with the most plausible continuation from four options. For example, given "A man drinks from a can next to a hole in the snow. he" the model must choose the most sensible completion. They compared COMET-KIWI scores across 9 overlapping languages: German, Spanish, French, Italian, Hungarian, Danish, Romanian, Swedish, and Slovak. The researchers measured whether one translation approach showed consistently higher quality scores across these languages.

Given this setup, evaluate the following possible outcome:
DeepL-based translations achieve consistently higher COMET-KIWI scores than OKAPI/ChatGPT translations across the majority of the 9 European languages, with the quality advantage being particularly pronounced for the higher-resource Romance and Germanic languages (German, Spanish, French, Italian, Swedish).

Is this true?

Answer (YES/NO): NO